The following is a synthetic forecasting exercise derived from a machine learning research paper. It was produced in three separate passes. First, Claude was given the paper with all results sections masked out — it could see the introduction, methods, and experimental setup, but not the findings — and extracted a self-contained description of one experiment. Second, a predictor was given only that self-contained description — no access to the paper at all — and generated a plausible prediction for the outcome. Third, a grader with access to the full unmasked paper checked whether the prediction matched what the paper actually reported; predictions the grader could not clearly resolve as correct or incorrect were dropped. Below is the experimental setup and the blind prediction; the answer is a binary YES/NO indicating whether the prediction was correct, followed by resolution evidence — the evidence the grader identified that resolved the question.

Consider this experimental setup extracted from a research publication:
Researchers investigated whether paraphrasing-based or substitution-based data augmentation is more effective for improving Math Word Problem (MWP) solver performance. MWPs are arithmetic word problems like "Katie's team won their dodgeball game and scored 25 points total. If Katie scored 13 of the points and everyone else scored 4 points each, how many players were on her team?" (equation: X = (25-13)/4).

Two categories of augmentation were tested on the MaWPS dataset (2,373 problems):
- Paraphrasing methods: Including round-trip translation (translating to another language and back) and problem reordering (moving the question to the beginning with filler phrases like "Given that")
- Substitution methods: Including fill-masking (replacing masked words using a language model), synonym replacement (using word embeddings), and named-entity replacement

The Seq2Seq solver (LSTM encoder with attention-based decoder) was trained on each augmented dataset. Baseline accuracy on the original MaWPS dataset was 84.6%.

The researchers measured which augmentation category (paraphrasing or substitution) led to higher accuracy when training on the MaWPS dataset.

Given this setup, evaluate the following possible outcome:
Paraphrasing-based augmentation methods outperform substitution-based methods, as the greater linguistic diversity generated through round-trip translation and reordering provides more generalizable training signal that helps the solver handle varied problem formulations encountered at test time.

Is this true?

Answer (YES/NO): NO